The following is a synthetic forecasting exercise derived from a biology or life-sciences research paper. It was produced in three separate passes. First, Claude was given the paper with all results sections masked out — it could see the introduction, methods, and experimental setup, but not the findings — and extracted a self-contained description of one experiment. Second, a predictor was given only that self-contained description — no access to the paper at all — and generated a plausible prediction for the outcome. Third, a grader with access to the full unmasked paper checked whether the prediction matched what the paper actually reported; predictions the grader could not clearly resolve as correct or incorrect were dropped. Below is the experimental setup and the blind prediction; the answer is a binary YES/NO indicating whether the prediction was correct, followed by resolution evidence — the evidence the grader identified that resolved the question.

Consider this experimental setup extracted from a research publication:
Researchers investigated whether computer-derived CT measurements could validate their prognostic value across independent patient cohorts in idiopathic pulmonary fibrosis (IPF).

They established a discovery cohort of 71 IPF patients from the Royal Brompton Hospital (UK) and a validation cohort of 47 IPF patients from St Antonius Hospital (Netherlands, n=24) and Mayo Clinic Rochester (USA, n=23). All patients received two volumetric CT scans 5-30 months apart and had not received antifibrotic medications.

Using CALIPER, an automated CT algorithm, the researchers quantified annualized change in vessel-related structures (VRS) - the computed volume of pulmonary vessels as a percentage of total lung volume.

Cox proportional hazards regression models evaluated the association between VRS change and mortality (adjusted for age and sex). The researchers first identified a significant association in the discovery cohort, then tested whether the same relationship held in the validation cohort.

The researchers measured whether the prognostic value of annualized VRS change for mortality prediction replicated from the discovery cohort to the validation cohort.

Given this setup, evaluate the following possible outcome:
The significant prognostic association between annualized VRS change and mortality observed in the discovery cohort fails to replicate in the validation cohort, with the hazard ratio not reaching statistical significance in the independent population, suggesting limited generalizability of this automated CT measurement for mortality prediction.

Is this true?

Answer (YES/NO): NO